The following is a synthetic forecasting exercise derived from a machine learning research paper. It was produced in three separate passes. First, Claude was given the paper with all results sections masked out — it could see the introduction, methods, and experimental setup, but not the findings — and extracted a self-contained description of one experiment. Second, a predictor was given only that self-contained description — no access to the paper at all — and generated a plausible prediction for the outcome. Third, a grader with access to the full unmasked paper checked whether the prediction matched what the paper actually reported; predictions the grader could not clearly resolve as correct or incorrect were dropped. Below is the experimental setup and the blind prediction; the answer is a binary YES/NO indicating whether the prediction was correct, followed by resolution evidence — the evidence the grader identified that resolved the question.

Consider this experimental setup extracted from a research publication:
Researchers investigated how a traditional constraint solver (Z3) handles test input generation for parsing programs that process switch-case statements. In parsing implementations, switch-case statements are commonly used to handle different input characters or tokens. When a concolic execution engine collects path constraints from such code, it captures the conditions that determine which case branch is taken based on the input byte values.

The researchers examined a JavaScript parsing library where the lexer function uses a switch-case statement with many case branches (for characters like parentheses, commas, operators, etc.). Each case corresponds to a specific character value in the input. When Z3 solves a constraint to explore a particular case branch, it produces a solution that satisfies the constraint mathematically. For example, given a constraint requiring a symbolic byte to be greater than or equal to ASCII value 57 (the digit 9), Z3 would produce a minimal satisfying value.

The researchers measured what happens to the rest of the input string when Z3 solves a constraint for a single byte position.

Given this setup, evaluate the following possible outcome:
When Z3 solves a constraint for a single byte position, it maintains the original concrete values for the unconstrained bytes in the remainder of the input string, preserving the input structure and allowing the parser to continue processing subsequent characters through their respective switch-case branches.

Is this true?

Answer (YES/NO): NO